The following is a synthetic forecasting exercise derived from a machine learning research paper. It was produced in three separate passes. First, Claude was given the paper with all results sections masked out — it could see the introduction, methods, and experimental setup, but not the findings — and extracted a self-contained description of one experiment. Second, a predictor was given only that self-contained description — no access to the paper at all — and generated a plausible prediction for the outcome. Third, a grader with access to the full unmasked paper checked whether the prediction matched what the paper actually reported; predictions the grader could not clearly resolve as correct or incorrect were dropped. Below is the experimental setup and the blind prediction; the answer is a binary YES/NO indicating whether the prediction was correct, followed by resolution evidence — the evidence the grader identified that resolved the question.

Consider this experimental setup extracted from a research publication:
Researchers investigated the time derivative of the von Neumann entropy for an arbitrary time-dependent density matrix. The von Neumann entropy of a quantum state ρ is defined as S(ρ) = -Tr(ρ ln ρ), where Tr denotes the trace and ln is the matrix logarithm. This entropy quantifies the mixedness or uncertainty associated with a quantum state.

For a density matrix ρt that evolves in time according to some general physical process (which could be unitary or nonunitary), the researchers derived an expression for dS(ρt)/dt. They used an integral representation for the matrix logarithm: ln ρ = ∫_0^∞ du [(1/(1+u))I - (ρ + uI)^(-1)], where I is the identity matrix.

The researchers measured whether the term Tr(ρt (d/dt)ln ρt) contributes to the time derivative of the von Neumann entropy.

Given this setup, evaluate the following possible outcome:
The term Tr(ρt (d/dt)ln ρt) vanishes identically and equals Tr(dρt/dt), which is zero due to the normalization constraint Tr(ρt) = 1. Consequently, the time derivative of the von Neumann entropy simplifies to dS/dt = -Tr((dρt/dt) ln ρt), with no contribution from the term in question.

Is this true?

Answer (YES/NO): YES